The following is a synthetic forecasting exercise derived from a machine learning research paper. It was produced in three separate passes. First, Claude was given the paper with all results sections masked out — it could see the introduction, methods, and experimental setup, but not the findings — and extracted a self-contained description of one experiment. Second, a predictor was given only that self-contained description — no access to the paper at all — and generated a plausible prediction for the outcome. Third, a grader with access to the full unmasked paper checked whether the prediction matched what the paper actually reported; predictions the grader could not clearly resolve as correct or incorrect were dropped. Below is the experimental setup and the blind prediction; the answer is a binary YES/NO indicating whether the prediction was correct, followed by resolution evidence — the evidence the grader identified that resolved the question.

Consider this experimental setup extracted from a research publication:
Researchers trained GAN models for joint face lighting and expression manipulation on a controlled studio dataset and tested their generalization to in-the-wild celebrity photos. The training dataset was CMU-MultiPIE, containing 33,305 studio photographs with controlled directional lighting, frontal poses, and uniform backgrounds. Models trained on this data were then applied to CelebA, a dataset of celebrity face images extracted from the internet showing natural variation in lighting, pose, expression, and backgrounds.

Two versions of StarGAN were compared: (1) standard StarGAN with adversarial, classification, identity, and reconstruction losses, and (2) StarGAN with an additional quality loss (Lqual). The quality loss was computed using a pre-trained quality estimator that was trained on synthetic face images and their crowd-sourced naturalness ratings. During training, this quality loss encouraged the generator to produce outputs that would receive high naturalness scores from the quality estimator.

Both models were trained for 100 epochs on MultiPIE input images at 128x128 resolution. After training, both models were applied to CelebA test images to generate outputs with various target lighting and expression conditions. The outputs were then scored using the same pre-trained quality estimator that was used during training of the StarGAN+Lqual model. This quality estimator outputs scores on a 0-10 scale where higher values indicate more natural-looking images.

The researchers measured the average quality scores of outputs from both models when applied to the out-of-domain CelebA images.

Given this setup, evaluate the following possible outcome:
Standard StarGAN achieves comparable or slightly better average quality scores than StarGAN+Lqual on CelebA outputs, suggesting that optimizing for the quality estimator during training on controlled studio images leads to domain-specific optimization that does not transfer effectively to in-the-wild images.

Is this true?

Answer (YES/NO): NO